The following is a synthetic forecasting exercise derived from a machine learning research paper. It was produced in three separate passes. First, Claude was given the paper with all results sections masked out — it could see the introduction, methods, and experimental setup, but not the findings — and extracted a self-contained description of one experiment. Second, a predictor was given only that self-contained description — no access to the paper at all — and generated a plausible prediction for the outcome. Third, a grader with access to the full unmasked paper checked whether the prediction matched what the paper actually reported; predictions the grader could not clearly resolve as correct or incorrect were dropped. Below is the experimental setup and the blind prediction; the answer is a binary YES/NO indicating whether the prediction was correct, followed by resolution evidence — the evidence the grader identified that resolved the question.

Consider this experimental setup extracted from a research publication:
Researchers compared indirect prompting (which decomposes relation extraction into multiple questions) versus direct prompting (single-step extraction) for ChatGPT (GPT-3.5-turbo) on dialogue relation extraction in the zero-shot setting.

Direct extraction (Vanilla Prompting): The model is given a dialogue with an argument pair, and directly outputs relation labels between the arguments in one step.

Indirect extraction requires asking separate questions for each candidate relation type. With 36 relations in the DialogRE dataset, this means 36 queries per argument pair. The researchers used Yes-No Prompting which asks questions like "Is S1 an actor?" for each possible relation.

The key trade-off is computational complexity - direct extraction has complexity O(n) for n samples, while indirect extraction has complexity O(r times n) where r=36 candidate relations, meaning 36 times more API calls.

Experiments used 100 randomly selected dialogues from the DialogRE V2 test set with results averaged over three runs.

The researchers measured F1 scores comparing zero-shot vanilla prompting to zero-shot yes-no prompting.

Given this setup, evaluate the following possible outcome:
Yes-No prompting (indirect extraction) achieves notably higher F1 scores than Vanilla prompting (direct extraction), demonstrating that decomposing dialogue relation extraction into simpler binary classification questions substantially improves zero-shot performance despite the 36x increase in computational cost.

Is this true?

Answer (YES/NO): YES